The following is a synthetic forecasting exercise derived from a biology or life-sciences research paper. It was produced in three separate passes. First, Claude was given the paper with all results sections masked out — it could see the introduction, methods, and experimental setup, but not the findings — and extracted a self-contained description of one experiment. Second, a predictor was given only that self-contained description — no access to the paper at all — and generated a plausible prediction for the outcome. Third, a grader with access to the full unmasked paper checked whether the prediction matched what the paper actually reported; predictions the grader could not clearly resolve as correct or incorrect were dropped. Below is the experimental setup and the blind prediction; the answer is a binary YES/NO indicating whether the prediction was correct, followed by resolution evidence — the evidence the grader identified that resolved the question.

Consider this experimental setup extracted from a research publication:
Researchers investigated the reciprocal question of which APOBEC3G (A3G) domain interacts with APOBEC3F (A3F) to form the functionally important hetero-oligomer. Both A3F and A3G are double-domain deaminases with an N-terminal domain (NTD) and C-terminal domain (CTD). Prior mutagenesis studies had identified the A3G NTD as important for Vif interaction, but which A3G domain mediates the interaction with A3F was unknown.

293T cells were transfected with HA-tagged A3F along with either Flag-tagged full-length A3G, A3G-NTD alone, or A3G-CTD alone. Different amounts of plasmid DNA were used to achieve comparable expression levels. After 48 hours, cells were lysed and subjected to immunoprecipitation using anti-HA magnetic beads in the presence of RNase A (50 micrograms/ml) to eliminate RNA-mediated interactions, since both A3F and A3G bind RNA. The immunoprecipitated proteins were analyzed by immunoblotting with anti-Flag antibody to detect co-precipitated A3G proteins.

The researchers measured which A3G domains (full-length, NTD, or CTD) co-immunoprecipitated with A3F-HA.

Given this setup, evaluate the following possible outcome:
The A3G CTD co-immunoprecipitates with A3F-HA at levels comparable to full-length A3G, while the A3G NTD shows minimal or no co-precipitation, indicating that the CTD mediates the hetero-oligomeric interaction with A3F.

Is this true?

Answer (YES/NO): NO